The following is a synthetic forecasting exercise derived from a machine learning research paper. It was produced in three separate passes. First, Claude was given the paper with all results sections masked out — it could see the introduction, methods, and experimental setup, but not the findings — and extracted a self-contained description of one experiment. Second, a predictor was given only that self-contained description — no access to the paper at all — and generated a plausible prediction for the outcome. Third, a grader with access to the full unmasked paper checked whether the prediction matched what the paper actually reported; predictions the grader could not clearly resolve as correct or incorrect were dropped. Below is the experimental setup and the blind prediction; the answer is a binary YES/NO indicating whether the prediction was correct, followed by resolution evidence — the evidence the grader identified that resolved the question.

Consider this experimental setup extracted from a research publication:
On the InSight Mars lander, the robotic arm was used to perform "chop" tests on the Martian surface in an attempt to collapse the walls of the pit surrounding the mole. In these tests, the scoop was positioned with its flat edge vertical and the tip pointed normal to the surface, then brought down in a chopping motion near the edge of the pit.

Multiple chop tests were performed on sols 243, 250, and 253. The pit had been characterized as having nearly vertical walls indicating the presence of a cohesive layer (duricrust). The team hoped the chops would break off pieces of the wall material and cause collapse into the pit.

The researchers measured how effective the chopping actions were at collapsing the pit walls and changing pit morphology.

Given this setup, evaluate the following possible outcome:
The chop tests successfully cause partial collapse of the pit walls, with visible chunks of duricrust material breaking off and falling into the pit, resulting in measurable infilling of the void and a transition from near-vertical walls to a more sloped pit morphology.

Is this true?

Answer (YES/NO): NO